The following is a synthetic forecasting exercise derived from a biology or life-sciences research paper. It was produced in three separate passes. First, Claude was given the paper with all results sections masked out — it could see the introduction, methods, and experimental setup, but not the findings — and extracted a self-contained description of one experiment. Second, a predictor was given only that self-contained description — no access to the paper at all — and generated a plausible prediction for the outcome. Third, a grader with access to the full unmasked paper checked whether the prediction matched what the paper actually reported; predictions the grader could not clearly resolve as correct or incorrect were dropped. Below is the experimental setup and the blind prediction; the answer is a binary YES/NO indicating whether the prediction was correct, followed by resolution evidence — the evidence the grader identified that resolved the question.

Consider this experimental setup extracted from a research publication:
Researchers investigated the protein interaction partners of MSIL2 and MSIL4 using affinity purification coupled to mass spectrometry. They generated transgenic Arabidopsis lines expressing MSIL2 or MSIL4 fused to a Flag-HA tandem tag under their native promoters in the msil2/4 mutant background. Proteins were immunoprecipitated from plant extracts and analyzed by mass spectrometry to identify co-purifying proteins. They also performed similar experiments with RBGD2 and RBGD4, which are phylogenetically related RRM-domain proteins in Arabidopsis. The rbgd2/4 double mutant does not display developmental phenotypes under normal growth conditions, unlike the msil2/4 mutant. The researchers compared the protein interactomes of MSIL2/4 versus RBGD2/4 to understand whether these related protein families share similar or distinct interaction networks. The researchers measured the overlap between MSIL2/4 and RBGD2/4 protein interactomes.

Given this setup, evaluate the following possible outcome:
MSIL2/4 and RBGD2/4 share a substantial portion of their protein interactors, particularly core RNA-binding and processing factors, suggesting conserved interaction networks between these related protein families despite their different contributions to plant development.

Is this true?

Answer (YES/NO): NO